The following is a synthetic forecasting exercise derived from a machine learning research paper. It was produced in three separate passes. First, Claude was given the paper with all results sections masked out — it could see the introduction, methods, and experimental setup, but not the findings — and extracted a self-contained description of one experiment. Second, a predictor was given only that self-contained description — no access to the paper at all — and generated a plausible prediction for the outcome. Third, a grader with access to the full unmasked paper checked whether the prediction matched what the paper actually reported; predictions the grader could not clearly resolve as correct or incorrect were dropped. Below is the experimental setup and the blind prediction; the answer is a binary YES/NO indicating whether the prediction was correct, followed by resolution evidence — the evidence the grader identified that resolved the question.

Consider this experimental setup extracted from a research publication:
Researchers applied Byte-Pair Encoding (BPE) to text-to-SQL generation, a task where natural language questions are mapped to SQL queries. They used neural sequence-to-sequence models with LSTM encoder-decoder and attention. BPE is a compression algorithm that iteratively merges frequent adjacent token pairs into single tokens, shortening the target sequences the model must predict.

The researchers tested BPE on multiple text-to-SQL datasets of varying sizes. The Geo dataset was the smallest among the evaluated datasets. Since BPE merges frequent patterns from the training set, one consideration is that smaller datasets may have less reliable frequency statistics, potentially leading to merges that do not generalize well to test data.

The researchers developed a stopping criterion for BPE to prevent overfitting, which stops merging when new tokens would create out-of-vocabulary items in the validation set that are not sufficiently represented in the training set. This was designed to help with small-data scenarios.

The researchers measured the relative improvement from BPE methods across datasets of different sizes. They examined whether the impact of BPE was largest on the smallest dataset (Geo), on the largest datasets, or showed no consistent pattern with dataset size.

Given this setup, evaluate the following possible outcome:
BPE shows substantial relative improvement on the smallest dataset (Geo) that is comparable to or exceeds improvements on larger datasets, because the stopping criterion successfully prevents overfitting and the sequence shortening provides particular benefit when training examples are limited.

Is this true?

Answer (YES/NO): YES